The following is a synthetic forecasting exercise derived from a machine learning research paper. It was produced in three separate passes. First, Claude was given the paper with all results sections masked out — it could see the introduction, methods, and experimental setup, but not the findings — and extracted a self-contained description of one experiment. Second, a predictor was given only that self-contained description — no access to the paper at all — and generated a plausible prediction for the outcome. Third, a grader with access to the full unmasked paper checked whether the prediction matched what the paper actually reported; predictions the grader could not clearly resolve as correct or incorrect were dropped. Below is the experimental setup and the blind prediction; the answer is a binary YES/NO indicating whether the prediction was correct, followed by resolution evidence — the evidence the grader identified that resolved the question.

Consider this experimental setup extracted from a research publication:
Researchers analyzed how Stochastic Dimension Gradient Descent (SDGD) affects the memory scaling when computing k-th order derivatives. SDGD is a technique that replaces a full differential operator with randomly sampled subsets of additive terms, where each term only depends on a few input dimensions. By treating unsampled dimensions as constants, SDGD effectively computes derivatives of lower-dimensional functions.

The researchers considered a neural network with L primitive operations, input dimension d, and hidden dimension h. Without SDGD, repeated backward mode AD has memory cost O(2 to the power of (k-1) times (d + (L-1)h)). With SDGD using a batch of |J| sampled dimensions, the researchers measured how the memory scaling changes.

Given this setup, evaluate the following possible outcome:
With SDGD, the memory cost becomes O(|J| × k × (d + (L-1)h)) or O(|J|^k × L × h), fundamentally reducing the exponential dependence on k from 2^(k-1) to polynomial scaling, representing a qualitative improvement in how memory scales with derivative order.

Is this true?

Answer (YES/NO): NO